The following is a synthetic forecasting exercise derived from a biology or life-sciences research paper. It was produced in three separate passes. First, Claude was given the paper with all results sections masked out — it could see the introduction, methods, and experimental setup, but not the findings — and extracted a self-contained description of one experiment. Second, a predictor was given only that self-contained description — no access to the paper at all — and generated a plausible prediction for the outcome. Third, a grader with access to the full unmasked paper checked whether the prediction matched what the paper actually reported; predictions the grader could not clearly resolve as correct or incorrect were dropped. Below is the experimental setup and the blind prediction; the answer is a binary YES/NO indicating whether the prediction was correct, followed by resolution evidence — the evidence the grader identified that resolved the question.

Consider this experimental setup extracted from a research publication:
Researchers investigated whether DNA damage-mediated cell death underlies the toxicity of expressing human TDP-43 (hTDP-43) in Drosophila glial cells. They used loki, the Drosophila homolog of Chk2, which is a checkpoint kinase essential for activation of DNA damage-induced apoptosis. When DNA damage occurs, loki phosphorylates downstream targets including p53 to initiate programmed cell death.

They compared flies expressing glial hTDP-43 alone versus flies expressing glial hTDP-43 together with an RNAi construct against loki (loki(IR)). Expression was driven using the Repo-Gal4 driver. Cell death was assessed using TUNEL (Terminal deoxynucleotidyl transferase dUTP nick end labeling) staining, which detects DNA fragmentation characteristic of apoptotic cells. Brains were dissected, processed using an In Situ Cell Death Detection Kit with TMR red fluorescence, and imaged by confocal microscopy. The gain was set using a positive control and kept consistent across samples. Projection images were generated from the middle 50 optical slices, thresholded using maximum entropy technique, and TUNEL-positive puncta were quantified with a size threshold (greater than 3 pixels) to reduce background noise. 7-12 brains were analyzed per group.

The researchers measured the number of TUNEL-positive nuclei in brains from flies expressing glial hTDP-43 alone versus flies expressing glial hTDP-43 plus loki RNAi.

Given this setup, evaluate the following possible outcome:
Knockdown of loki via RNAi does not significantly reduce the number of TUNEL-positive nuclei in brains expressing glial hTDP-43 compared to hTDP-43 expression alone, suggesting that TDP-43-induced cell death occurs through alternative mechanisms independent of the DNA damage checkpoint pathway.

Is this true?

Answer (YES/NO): NO